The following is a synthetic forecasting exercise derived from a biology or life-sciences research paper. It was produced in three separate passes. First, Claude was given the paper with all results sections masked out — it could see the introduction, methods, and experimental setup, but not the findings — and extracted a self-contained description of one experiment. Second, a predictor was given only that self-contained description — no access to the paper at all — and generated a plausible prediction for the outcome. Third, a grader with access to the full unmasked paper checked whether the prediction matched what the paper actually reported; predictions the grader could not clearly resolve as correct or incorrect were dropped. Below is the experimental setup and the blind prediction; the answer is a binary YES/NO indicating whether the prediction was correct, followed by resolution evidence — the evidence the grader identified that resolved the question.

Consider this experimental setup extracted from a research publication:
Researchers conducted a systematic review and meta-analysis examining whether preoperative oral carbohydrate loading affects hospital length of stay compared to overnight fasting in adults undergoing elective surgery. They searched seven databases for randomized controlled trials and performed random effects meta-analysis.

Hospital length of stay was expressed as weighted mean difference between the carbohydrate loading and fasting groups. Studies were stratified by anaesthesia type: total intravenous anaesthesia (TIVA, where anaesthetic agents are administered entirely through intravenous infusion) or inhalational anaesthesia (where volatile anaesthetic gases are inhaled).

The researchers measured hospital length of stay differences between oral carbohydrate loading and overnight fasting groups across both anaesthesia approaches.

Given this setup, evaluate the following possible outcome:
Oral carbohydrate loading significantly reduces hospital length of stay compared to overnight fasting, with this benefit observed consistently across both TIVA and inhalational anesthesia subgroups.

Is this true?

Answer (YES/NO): NO